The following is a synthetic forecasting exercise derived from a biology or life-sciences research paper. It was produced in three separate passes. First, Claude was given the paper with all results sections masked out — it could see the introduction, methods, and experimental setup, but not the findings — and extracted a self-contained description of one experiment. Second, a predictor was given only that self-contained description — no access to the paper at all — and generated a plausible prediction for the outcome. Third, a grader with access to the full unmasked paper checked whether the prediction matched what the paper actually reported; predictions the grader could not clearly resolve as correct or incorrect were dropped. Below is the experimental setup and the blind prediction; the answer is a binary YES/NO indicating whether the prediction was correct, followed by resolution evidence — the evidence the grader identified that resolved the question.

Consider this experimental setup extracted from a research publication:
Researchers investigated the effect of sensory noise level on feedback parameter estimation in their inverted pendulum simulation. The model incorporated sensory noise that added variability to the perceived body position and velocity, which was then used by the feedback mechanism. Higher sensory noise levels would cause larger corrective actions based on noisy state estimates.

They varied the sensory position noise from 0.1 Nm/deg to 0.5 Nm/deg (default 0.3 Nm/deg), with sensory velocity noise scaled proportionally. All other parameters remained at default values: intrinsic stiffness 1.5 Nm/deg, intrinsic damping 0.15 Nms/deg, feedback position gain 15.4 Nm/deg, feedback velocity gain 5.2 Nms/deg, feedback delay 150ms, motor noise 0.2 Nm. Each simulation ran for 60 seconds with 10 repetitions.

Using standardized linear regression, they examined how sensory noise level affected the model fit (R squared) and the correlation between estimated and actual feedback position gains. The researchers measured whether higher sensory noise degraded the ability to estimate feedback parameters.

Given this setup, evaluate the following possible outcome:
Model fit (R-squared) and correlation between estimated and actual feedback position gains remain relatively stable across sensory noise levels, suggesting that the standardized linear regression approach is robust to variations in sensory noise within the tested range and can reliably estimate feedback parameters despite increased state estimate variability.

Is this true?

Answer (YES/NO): NO